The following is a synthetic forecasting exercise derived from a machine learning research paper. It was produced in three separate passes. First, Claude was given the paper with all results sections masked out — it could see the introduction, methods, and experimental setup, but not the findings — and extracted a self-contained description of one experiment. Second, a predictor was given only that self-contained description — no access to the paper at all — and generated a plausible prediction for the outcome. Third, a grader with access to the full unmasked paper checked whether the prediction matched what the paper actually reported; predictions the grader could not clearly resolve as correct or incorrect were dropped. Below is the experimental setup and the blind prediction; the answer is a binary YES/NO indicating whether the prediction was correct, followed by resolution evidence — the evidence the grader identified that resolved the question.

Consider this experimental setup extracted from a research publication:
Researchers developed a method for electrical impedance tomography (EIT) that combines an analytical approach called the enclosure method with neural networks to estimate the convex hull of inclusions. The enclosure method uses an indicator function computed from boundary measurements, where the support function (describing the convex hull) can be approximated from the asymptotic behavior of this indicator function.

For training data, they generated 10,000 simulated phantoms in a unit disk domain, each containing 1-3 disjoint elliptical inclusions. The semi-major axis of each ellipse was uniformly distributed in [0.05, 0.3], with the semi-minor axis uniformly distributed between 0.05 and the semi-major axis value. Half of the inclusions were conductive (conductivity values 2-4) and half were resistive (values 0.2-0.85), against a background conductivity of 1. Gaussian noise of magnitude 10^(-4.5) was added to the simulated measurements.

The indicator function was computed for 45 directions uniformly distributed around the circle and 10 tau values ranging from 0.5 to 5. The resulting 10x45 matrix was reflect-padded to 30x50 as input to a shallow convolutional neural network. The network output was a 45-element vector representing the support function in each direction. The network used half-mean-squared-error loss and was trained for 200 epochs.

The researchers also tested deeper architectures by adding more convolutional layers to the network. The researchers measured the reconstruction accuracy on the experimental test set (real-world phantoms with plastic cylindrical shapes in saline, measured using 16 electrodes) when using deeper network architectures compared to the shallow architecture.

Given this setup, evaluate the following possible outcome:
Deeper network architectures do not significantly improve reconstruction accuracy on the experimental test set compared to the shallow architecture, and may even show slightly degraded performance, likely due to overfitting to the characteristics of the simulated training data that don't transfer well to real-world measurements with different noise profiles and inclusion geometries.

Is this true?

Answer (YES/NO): YES